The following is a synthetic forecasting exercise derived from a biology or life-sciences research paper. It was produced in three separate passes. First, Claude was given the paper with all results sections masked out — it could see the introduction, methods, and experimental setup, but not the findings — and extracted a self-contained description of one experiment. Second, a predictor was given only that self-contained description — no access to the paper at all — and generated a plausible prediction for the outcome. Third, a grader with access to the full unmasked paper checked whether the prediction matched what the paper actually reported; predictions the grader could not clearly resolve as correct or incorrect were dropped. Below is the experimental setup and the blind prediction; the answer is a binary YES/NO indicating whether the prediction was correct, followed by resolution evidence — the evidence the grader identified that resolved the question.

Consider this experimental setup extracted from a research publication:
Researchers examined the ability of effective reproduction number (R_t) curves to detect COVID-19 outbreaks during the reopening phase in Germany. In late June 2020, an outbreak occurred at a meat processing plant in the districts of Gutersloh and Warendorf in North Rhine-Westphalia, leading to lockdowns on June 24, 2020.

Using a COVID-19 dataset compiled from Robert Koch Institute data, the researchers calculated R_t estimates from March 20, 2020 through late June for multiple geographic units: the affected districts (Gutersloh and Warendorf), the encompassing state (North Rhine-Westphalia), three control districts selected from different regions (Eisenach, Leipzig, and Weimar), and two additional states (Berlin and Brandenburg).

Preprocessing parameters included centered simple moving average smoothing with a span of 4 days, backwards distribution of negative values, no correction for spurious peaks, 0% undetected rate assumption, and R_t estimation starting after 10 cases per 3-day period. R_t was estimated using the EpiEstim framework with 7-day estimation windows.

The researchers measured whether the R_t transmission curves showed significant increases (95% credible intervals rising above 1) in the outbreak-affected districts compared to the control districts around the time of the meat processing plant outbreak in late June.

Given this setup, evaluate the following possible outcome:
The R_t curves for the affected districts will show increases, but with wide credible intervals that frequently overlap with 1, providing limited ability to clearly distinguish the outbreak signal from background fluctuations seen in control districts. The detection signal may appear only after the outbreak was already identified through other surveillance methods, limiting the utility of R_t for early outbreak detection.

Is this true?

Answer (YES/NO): NO